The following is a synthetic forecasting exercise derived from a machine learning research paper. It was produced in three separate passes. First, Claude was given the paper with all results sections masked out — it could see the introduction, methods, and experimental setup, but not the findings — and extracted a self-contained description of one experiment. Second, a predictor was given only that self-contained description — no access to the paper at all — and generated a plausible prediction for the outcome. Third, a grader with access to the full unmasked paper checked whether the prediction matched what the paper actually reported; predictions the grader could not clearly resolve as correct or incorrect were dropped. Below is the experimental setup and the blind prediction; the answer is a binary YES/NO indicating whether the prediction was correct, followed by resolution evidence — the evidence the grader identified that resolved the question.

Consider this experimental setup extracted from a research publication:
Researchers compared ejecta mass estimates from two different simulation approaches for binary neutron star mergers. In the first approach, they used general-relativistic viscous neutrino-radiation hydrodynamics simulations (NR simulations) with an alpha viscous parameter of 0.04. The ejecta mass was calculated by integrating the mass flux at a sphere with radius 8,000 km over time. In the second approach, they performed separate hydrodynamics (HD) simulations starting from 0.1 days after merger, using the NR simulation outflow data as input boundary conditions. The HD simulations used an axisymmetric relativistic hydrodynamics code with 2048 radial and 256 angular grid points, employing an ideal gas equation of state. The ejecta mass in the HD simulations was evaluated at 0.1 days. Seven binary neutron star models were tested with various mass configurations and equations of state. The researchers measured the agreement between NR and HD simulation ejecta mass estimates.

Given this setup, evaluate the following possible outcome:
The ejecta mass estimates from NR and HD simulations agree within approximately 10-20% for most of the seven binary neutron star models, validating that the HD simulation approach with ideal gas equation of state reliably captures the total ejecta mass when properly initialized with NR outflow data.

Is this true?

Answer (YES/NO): YES